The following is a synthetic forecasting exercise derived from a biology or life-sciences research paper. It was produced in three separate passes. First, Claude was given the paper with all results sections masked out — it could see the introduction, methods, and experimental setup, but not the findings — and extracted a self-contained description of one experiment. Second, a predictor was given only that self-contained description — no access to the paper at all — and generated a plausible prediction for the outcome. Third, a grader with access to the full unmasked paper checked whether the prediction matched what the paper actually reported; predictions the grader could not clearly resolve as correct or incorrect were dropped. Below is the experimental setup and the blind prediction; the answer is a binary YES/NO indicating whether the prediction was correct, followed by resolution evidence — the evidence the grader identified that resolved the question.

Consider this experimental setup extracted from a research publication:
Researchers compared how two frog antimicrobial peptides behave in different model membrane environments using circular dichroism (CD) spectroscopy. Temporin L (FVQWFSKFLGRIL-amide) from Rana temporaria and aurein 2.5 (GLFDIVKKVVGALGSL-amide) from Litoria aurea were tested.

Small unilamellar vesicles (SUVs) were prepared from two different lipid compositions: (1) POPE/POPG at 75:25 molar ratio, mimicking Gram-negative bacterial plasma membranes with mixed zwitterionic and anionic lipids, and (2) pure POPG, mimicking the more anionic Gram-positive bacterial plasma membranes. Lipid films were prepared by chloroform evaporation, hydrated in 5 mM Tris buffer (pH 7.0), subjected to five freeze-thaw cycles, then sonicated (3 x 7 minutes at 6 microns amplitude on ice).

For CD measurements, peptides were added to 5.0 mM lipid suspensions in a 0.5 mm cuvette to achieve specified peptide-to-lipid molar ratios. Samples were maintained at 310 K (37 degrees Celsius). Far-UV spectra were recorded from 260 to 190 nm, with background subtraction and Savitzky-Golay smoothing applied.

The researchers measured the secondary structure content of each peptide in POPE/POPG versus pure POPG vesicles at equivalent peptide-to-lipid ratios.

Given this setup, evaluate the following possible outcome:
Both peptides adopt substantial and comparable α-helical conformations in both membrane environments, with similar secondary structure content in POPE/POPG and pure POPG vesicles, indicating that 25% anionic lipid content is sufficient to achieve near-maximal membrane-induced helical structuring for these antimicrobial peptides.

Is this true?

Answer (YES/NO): YES